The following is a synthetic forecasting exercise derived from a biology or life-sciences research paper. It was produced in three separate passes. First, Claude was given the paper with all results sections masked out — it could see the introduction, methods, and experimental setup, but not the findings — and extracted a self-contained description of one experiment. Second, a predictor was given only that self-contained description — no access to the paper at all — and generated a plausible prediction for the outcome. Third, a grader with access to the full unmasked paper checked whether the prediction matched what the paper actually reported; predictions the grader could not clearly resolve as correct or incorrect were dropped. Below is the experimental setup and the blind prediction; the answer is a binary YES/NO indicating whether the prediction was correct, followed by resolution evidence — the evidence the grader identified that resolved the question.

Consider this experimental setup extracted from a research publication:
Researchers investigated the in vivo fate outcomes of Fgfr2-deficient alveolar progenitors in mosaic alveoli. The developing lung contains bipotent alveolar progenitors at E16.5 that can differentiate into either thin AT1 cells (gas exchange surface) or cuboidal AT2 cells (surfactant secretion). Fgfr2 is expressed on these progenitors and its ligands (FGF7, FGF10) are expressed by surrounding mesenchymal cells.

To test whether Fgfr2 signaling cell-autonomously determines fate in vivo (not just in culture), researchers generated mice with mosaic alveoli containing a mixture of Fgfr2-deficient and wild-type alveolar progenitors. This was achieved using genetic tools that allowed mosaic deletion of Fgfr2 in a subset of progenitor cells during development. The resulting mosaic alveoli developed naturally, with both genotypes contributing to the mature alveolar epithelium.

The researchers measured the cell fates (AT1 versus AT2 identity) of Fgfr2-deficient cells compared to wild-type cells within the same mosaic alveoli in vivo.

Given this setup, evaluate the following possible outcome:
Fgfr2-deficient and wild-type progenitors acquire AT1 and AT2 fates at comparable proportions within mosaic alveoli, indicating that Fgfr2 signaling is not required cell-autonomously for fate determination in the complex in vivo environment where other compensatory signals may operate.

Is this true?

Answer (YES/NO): NO